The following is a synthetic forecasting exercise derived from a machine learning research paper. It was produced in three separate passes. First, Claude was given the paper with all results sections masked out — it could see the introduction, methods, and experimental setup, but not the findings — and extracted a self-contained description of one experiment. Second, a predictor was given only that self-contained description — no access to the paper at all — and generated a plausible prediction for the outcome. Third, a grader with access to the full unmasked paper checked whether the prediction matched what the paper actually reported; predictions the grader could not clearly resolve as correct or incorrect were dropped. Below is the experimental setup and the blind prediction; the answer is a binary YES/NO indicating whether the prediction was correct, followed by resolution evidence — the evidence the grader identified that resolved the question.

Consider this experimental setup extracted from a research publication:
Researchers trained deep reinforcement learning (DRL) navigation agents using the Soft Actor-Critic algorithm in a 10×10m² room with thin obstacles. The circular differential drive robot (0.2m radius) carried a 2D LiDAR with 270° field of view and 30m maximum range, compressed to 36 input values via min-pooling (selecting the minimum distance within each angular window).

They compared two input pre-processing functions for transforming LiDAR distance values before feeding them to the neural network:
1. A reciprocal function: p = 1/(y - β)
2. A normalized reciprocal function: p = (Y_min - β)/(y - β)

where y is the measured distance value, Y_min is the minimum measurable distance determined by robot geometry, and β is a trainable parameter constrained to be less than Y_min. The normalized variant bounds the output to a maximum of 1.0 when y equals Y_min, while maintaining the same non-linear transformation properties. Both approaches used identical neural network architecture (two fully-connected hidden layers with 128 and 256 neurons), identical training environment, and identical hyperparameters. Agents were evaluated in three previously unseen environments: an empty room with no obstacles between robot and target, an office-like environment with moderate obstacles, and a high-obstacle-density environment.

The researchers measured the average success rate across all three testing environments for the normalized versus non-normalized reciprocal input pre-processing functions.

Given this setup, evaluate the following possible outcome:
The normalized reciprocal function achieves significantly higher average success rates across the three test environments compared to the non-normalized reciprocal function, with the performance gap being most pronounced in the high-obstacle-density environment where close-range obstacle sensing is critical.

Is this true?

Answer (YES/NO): NO